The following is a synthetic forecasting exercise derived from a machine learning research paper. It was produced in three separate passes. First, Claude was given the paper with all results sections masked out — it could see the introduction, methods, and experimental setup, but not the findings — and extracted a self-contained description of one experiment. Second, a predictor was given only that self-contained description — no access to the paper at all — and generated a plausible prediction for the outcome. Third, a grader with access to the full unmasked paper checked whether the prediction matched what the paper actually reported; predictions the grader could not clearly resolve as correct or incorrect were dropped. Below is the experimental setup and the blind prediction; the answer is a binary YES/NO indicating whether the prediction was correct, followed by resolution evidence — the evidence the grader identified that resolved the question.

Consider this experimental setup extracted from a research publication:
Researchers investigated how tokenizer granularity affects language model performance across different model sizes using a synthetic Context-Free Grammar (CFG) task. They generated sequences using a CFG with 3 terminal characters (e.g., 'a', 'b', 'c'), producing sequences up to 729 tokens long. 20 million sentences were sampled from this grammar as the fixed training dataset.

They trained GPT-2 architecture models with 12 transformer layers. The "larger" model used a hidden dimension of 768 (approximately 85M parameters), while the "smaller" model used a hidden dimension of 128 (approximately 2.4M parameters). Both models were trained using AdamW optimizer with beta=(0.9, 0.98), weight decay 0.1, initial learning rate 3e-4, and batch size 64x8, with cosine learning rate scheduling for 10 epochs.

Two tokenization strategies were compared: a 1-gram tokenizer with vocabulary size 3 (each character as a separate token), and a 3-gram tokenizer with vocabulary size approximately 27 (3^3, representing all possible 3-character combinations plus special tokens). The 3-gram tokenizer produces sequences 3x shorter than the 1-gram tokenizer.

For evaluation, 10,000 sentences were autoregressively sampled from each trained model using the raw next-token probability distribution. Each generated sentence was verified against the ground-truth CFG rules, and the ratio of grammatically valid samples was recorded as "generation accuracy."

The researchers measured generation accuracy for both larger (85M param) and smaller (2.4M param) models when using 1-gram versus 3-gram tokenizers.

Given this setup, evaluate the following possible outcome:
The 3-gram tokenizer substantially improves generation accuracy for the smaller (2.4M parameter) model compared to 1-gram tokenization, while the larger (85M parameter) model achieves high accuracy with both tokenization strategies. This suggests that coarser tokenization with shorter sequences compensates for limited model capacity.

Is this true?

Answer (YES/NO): NO